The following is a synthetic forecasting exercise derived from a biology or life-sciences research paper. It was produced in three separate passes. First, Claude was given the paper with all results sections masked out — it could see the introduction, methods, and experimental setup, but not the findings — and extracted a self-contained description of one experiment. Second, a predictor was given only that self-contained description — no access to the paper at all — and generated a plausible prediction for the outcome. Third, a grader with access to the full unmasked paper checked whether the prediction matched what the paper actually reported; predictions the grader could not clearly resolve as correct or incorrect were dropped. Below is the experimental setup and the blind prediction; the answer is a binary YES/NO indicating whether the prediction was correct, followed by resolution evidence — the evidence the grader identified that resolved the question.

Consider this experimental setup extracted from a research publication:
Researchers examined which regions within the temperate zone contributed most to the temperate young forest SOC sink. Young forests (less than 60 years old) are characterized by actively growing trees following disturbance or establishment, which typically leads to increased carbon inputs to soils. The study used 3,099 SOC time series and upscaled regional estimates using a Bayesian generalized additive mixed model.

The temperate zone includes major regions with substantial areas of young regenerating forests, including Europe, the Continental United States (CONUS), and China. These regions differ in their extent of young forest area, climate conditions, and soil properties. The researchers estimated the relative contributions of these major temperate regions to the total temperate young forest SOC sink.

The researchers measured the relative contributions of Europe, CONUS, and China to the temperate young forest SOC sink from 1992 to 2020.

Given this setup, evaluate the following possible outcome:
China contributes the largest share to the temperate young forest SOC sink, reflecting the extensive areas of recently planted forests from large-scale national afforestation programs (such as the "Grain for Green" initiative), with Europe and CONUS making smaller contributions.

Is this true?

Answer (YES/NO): NO